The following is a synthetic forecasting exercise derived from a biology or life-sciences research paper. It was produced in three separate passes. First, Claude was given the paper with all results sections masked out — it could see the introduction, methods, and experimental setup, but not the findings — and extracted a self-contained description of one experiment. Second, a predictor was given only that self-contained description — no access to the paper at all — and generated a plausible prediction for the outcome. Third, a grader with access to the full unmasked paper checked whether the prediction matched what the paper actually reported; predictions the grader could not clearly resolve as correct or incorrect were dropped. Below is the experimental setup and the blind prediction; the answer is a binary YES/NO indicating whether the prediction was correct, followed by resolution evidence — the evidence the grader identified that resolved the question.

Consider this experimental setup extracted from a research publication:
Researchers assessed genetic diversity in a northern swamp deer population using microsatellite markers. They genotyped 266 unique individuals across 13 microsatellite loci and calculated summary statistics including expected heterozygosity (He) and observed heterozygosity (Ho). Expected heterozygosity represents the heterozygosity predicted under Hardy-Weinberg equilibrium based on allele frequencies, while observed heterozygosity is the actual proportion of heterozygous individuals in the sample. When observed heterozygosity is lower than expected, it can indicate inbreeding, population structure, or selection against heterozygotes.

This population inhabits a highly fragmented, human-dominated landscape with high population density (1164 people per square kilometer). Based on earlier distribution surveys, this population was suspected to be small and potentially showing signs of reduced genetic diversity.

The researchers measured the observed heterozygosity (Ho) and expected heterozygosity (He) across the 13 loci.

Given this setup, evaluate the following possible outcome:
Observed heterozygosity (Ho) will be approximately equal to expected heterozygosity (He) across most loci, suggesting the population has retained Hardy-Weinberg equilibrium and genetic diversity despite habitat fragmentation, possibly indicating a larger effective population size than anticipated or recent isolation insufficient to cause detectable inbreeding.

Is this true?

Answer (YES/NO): NO